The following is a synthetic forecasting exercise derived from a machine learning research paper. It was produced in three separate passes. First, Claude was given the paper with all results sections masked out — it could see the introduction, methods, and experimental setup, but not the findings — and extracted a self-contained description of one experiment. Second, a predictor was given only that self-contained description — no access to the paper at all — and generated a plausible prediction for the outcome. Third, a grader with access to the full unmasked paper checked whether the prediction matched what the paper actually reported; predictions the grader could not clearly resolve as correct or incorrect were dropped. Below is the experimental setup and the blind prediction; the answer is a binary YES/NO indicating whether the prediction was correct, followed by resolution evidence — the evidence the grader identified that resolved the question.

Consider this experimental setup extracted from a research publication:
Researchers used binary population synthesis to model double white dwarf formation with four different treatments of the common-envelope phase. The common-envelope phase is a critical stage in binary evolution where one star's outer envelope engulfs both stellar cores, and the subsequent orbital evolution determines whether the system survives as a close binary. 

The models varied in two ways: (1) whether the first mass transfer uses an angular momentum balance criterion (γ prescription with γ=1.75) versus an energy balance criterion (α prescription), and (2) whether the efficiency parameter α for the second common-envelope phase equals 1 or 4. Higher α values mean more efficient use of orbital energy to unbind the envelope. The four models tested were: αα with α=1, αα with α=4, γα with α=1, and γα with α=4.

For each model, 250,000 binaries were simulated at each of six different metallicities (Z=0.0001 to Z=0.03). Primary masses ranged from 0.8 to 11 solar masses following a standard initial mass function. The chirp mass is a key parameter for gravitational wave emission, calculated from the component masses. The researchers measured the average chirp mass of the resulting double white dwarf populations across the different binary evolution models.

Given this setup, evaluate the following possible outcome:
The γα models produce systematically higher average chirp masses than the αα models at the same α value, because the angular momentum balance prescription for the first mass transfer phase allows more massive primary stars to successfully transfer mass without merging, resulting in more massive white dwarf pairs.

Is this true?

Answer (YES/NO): NO